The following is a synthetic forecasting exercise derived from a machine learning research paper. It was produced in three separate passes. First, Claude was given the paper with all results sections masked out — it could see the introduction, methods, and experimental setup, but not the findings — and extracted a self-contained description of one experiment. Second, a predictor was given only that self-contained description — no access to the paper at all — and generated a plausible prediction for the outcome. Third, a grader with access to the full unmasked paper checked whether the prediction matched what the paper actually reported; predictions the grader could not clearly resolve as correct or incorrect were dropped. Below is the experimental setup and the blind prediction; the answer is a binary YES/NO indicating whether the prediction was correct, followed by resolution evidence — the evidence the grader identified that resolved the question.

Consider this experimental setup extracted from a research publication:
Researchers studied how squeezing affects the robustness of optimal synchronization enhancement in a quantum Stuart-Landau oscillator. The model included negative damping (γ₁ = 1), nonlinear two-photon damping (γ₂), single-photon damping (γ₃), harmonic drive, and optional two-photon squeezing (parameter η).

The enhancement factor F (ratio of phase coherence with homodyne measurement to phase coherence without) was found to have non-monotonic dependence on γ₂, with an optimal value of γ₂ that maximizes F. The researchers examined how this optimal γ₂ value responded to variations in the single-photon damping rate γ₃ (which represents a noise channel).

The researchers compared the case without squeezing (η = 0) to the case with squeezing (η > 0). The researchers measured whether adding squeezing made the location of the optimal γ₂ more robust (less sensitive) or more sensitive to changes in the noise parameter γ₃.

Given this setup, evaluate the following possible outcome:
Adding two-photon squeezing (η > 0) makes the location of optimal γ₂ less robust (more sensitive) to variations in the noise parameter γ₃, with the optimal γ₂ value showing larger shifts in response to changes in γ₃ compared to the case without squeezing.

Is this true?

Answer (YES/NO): NO